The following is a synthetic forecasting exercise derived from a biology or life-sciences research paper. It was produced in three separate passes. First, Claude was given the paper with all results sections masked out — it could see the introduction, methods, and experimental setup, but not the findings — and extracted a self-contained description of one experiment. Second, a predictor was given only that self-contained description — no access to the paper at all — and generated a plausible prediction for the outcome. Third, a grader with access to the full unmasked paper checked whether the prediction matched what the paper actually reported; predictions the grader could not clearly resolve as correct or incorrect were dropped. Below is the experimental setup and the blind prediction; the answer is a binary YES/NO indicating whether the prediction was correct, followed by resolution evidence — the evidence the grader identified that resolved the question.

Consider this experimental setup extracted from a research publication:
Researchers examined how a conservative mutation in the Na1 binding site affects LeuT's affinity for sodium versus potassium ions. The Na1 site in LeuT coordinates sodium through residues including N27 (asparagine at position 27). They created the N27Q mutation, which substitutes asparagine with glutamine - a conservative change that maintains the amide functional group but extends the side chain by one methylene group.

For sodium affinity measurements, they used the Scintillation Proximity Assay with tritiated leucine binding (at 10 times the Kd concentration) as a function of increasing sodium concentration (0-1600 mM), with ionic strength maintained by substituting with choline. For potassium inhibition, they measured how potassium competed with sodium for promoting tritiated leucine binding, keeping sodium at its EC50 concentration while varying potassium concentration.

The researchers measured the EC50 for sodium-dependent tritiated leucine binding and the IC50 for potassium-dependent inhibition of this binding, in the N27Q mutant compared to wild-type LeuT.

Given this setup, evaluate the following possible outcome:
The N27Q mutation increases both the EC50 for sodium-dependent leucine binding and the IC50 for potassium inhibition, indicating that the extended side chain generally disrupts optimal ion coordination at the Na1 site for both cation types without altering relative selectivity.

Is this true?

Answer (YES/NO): NO